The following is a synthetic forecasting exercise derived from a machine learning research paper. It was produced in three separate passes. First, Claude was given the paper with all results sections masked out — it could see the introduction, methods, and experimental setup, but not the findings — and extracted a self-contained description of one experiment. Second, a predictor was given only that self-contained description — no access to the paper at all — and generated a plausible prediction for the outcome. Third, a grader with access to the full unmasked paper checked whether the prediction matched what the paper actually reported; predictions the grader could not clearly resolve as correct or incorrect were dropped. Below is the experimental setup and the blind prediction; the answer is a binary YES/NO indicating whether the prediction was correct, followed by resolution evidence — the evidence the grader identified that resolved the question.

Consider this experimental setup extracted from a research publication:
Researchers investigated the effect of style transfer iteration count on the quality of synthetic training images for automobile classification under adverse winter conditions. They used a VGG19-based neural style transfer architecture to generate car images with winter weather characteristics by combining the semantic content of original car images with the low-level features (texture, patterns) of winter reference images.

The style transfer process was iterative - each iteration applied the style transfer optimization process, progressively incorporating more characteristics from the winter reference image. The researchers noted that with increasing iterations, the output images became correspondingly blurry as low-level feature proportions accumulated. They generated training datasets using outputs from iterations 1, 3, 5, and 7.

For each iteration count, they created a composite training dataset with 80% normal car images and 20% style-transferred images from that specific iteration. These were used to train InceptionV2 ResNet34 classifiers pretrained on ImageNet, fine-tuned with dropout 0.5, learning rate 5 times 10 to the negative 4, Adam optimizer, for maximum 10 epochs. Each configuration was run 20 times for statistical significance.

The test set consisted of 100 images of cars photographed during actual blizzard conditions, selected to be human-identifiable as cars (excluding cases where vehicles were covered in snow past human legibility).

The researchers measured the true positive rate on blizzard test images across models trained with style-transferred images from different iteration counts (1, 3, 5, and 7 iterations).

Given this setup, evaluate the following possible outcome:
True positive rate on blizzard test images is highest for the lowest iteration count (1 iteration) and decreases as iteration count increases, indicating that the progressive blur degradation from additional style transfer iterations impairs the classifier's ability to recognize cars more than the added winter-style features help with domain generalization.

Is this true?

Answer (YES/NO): YES